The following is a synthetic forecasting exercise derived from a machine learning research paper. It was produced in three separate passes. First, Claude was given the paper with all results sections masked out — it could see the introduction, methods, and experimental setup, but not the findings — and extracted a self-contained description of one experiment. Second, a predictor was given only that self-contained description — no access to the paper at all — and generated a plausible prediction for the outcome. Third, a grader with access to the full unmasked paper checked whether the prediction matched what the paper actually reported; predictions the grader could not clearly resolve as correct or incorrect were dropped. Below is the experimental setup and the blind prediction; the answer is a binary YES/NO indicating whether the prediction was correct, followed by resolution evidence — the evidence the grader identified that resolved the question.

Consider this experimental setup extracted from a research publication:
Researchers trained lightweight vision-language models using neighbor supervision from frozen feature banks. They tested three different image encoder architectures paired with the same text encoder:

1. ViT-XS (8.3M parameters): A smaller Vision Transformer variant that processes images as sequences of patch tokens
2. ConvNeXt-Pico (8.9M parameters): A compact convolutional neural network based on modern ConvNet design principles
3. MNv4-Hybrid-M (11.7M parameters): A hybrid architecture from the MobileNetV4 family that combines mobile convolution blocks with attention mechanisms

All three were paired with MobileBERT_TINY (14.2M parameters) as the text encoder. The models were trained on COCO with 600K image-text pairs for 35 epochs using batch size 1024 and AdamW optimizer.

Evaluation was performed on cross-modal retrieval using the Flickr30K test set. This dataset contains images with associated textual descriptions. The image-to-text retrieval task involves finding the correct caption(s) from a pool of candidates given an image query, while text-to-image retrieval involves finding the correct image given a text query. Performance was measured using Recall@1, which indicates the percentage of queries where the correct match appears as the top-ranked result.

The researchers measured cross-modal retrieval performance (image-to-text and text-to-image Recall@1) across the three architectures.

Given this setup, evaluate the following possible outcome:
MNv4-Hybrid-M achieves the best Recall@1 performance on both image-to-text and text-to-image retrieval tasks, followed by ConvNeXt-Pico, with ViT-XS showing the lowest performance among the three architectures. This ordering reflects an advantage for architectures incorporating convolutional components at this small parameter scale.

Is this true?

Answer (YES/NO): YES